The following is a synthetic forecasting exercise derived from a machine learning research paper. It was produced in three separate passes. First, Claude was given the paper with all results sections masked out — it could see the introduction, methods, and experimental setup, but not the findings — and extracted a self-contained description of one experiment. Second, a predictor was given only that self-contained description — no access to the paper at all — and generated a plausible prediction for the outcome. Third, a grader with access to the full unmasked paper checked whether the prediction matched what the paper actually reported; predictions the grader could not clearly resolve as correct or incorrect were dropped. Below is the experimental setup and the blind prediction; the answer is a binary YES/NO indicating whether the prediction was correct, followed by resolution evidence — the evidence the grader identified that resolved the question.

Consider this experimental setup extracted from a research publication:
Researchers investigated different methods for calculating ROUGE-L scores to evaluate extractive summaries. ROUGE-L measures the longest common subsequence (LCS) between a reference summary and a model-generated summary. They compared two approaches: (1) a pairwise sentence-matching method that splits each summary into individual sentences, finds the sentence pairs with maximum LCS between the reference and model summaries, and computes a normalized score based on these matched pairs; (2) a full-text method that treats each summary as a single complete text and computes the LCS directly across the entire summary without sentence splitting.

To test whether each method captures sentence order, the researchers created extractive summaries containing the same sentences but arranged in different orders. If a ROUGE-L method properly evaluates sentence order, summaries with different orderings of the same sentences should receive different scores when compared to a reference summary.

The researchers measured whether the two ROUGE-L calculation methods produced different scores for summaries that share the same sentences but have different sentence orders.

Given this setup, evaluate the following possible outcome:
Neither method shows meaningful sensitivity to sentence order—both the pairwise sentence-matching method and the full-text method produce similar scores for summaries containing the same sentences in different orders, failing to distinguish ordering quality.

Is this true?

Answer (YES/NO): NO